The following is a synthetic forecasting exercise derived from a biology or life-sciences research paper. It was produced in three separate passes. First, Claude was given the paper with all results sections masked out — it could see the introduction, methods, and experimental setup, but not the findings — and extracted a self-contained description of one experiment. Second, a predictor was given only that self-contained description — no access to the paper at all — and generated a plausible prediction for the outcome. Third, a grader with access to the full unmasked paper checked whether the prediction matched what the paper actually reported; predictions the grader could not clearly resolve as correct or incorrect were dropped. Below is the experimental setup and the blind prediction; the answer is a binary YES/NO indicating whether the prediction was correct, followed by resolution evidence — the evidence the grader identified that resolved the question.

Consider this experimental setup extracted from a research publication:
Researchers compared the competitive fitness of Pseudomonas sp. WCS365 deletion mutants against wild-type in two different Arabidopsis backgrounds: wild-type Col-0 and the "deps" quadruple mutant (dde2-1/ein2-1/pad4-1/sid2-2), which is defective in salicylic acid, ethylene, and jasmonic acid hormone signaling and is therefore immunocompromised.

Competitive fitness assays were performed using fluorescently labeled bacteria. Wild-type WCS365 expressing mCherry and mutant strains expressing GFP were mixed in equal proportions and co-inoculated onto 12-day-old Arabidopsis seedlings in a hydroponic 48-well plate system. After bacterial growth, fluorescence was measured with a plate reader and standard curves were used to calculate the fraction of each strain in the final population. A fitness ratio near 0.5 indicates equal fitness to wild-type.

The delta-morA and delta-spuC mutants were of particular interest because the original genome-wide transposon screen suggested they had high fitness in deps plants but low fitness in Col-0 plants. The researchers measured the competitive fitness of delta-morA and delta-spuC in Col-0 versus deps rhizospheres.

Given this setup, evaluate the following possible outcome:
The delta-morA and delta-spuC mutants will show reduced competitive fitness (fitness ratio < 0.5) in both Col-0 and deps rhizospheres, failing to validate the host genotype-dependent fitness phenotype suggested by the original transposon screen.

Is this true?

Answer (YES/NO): NO